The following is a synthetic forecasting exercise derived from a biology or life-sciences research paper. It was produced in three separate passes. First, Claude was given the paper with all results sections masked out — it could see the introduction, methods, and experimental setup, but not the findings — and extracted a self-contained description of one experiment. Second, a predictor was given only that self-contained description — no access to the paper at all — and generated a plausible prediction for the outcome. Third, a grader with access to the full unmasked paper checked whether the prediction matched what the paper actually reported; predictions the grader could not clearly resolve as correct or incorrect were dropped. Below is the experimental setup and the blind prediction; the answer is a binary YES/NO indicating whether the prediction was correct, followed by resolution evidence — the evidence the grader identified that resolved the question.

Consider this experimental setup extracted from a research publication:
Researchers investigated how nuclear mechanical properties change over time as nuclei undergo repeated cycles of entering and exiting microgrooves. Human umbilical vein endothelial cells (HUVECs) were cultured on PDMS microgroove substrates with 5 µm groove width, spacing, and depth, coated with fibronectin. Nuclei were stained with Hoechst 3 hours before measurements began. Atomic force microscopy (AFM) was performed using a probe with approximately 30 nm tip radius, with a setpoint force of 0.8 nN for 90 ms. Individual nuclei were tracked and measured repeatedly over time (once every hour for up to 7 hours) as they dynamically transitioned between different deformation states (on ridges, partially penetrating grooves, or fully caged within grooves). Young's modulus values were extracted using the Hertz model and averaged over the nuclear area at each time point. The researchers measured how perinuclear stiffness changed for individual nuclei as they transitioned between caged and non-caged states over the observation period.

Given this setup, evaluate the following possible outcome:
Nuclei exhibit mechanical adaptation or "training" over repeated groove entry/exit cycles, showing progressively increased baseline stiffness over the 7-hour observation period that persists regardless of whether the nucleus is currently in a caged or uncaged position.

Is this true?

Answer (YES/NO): NO